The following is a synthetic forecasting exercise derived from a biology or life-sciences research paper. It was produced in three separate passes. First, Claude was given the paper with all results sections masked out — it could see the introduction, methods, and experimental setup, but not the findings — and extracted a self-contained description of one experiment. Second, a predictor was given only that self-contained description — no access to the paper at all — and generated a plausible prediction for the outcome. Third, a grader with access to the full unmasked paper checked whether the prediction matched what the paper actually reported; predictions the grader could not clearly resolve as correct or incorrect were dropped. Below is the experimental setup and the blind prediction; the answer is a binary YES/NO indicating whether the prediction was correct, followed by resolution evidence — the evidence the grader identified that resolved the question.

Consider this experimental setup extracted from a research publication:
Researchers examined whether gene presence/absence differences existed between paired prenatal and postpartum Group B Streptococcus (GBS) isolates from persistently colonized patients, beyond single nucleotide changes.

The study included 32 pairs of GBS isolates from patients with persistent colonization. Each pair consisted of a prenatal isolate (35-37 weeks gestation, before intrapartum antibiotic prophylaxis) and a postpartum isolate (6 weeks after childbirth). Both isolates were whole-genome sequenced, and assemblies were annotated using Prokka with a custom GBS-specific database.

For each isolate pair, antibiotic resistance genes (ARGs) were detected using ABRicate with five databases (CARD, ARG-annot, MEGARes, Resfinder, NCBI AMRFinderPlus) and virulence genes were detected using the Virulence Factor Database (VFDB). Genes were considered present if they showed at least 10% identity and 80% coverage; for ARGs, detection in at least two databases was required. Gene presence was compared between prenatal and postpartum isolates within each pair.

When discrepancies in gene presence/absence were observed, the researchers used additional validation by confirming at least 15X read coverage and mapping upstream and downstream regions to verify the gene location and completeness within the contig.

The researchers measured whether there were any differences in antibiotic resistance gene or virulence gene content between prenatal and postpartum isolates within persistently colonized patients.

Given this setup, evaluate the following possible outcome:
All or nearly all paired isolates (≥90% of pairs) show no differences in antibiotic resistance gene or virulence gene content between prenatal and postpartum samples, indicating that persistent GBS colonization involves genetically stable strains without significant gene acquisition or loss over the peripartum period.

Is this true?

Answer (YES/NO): YES